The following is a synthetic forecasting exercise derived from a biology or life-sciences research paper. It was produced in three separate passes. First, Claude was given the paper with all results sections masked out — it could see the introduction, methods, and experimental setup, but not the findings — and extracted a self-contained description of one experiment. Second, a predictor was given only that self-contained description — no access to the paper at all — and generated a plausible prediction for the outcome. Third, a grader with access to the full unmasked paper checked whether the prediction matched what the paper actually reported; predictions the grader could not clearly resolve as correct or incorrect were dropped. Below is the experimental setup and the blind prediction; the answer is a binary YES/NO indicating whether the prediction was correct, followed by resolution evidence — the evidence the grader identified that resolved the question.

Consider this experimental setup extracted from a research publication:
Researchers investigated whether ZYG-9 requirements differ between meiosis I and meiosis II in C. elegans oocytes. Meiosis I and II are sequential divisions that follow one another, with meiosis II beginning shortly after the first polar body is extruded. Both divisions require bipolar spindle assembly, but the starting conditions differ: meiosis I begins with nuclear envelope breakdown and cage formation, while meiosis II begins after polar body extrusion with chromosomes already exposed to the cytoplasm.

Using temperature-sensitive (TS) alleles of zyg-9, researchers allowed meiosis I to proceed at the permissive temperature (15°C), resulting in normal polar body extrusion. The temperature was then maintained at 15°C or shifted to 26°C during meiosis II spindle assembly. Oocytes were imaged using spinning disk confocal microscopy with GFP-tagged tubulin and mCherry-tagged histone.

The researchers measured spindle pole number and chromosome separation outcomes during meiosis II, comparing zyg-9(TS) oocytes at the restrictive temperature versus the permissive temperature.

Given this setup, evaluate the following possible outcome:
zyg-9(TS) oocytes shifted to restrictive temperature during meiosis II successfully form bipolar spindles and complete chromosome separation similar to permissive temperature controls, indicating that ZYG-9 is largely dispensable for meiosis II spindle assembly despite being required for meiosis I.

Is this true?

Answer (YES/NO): NO